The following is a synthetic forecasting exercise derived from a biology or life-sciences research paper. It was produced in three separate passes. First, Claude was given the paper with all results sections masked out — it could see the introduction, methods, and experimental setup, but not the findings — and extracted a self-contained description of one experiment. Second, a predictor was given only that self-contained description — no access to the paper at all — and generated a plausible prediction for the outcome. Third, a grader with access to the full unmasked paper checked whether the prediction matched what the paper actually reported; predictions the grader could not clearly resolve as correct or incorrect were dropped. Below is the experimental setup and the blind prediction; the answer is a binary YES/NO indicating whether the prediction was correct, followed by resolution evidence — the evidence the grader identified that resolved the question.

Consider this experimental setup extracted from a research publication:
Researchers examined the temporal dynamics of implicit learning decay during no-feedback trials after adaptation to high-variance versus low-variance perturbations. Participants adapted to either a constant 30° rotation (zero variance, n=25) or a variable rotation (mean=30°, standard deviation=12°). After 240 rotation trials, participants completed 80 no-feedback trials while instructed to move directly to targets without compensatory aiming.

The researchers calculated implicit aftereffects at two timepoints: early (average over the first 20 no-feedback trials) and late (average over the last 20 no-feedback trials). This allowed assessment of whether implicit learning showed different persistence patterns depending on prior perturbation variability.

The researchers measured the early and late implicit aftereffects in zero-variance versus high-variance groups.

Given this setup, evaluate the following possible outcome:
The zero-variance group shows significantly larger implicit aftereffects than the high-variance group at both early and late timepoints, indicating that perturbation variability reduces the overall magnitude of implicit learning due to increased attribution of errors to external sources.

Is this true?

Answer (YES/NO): NO